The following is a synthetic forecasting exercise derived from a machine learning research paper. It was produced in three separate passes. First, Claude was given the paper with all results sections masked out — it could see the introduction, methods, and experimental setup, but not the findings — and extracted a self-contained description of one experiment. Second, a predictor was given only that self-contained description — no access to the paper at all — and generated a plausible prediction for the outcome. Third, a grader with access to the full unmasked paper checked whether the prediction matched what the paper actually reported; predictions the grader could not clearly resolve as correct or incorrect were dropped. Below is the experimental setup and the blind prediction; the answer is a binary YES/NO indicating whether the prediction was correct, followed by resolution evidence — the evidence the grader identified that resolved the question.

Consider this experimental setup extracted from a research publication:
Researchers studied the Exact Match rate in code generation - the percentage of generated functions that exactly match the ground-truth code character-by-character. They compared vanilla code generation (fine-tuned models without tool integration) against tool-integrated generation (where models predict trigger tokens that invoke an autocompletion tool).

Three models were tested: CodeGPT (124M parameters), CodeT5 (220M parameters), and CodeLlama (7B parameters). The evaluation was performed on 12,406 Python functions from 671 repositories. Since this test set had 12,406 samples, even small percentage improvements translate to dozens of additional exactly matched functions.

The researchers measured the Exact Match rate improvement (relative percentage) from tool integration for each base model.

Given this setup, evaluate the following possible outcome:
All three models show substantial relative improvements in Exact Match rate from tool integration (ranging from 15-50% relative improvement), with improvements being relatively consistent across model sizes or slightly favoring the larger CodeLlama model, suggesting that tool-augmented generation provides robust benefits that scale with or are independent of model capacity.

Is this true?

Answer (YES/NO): NO